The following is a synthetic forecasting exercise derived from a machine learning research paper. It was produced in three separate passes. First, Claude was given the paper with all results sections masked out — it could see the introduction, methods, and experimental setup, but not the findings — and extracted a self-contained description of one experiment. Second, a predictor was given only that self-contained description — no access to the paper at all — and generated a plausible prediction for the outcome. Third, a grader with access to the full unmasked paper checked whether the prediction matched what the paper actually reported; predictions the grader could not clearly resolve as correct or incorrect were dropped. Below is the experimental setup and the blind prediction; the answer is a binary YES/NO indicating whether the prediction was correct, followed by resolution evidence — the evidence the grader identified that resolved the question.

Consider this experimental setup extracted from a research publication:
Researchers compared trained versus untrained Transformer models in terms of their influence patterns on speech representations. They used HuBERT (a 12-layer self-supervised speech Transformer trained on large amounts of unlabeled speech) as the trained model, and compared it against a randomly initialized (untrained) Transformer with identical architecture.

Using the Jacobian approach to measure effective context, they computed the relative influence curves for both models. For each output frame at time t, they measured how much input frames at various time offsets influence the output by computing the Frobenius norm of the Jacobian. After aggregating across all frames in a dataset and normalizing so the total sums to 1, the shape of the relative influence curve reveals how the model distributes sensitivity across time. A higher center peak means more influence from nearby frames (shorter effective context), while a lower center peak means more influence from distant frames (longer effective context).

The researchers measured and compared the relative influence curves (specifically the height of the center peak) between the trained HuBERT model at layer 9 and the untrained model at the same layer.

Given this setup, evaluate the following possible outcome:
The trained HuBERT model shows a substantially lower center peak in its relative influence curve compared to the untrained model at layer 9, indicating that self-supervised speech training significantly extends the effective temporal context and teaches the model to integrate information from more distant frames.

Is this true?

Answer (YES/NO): YES